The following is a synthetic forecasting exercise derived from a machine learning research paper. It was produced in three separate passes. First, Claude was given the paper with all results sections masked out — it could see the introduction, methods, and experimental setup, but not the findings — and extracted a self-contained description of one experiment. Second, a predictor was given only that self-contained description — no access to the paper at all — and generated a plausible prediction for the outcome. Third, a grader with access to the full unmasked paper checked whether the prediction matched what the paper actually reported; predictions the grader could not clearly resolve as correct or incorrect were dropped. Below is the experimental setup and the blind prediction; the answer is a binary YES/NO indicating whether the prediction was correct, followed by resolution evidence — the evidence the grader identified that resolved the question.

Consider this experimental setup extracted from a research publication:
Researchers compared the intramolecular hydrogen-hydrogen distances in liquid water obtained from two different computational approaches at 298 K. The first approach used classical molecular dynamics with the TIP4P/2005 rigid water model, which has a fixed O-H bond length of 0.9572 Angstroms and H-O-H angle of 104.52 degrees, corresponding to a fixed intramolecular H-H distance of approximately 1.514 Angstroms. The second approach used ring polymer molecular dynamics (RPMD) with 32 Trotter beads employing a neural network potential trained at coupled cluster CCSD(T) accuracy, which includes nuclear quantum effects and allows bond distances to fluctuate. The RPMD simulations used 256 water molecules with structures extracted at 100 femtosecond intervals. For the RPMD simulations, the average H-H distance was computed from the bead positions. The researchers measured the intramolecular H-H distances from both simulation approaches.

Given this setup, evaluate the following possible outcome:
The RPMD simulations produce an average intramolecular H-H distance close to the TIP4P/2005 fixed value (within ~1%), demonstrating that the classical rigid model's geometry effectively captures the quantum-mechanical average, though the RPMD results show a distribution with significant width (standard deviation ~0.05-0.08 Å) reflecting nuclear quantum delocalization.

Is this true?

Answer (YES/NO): NO